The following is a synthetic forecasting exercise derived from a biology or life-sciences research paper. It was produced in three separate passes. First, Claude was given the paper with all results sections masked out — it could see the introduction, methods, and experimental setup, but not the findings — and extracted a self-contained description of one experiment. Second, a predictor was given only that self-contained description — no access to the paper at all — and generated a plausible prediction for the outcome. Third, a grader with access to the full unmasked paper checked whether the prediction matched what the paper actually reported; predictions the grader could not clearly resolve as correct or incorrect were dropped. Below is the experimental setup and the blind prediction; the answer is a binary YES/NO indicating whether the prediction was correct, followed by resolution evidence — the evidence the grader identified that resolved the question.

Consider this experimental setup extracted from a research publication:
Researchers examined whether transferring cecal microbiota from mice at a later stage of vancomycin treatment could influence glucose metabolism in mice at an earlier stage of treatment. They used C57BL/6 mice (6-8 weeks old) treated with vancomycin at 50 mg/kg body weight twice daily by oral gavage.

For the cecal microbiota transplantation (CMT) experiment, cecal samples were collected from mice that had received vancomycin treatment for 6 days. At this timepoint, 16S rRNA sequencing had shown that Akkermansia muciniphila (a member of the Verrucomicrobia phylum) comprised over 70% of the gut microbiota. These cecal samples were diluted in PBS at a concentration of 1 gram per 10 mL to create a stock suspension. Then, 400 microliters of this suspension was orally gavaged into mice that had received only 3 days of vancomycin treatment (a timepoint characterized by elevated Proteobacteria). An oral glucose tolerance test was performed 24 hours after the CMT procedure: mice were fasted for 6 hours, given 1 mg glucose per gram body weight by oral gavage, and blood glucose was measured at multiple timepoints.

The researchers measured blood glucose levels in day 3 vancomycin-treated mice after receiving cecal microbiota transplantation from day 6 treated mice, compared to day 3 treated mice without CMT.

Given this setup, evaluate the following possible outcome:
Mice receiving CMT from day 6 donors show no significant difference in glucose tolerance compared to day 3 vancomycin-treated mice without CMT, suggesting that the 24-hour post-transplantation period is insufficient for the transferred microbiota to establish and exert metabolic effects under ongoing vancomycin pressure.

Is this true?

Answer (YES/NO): NO